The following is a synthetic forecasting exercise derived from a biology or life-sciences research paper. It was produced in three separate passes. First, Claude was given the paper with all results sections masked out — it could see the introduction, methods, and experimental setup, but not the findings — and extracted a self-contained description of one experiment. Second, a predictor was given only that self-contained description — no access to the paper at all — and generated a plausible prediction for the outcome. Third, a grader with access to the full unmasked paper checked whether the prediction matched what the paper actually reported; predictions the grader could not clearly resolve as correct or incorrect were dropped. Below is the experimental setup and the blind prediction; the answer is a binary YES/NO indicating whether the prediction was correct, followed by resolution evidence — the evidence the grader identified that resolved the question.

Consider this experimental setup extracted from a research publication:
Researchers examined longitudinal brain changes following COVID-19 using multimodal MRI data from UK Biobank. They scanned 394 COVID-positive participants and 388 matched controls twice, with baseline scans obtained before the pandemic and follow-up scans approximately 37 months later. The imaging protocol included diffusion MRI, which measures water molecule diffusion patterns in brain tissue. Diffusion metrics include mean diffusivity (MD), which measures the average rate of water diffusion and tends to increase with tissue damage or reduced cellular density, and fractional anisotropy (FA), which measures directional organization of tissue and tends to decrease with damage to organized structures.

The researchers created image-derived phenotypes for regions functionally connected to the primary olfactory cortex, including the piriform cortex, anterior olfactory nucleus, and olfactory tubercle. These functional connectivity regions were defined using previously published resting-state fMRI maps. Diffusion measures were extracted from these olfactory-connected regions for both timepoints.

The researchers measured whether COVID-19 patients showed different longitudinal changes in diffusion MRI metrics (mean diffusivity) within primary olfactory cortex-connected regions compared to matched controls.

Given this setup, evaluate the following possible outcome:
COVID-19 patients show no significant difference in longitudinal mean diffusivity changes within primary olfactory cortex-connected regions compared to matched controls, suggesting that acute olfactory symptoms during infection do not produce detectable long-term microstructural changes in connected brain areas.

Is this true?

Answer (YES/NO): YES